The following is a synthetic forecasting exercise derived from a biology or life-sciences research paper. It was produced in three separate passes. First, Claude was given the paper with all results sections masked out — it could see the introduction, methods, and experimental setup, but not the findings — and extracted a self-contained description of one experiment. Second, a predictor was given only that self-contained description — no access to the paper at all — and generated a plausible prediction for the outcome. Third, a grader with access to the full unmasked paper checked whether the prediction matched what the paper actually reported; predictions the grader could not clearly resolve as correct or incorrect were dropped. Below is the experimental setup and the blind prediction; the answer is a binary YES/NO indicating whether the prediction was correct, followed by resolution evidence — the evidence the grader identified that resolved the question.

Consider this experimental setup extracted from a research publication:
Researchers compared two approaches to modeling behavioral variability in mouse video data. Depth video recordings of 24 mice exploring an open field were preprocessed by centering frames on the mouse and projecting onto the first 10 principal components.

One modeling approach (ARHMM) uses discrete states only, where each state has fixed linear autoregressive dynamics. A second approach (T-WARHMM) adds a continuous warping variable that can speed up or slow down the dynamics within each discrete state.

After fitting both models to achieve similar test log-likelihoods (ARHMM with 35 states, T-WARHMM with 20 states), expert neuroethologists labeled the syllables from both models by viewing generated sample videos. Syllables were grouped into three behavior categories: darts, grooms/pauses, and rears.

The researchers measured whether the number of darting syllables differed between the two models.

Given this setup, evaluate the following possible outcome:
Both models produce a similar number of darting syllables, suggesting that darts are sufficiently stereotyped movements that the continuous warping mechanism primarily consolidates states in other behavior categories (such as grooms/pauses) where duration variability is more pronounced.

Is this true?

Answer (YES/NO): YES